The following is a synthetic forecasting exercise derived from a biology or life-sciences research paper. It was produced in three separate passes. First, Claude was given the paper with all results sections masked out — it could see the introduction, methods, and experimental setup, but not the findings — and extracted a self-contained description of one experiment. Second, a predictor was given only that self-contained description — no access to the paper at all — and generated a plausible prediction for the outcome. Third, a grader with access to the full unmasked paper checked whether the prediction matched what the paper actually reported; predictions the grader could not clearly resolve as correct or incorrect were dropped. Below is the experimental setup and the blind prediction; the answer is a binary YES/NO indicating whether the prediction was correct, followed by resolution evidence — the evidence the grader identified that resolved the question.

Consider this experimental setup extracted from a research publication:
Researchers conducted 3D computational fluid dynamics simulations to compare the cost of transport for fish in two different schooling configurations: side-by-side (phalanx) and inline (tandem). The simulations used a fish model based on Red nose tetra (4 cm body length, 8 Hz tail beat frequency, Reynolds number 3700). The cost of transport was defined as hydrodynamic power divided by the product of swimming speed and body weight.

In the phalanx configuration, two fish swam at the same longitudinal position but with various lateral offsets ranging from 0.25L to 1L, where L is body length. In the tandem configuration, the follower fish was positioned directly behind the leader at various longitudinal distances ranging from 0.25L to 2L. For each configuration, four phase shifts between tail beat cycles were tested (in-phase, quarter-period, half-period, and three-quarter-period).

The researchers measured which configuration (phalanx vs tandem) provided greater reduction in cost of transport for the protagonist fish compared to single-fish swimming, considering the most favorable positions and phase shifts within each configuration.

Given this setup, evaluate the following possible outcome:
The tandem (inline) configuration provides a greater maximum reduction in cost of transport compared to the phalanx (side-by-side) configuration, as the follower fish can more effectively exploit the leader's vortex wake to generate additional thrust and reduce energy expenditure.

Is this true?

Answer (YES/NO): NO